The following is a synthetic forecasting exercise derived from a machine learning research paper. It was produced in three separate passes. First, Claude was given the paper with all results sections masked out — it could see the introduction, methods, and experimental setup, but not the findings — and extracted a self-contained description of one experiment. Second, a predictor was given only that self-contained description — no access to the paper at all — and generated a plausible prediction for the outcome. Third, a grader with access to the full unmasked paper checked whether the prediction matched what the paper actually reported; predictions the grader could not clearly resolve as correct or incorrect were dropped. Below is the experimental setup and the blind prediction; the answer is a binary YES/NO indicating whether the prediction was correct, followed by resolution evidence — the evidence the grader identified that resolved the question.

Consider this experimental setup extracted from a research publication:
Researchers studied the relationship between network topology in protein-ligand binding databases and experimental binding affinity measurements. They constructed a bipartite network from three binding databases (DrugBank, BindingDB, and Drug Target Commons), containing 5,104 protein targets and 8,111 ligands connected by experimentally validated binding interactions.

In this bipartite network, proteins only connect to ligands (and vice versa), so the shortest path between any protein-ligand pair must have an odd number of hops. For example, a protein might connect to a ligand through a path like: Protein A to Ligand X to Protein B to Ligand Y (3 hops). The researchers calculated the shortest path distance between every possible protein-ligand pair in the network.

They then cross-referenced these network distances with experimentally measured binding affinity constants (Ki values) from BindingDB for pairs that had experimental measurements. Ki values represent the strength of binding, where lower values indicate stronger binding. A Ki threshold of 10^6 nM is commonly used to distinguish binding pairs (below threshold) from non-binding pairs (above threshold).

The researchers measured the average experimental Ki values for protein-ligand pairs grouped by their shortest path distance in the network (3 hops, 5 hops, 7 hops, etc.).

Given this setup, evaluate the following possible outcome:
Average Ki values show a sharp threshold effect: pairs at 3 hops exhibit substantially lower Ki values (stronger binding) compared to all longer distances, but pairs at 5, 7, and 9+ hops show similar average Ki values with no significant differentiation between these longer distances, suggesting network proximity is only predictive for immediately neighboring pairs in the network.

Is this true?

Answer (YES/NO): NO